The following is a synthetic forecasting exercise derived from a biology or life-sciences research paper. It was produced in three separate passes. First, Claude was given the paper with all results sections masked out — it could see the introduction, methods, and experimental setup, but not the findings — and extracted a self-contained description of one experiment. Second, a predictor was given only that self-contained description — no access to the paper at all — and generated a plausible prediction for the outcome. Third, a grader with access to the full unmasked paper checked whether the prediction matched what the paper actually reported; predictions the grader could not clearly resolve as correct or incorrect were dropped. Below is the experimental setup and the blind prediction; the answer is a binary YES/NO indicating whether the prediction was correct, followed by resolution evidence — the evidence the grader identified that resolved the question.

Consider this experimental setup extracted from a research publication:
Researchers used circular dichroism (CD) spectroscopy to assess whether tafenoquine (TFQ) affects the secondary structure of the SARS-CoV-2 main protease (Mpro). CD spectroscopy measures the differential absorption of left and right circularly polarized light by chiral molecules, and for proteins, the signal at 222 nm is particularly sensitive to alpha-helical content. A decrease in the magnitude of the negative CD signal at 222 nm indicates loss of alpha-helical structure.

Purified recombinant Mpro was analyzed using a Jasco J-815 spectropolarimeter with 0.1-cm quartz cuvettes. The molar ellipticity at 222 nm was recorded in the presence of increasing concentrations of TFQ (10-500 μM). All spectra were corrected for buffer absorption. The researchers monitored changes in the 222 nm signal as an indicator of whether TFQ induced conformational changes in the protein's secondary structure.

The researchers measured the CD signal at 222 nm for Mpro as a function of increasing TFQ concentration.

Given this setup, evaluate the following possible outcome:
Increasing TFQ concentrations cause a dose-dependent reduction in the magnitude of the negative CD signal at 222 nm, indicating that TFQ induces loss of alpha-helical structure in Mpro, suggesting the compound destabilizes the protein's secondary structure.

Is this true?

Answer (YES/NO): YES